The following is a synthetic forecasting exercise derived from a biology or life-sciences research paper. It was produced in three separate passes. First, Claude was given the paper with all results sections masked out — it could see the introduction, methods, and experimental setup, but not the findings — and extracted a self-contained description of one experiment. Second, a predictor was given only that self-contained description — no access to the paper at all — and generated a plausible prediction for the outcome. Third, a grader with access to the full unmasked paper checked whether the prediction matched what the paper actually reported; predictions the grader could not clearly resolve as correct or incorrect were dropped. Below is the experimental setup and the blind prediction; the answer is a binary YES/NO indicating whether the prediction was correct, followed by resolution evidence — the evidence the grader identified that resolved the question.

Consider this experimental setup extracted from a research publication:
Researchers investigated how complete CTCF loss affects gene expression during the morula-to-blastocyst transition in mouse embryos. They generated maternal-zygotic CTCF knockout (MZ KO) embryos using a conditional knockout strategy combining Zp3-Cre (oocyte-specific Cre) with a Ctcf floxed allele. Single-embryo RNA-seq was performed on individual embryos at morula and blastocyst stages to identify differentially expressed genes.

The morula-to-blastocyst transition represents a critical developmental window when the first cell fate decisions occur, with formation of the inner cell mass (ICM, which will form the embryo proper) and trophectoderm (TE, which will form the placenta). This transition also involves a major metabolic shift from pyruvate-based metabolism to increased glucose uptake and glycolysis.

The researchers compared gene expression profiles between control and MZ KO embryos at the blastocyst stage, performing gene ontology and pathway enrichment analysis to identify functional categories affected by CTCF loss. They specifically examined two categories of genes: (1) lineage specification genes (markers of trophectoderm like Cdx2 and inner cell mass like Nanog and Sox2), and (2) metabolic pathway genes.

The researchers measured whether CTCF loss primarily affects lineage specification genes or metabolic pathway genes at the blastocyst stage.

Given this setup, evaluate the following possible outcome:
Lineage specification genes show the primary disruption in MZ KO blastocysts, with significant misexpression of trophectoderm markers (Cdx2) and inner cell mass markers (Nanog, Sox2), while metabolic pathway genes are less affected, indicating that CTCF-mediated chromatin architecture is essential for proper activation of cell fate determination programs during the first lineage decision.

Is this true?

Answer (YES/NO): NO